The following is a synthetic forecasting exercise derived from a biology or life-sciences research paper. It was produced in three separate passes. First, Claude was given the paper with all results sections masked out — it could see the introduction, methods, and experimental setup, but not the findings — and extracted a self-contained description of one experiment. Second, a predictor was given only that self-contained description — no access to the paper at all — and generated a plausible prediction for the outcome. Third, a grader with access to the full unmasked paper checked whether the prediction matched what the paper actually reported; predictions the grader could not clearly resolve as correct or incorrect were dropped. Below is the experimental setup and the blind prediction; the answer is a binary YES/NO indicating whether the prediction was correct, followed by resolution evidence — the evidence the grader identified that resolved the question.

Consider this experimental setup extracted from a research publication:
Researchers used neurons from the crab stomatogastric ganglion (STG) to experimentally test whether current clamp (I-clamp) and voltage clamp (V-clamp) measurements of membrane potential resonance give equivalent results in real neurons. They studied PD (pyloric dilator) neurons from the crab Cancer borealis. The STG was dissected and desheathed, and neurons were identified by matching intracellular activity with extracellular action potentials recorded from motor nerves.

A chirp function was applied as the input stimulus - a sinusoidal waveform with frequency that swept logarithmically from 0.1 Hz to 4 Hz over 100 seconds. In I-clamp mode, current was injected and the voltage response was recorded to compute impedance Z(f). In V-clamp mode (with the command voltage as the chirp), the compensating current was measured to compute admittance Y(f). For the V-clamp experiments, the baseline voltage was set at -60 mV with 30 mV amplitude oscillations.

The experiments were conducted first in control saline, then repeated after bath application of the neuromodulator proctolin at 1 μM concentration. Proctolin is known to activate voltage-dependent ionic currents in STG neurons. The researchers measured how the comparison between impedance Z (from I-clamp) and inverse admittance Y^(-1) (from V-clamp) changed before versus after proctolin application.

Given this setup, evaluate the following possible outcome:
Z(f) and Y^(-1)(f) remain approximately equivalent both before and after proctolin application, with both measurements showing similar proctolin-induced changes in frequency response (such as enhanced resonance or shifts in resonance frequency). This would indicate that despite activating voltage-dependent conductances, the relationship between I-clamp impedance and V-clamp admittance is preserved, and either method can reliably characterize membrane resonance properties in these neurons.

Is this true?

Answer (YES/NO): NO